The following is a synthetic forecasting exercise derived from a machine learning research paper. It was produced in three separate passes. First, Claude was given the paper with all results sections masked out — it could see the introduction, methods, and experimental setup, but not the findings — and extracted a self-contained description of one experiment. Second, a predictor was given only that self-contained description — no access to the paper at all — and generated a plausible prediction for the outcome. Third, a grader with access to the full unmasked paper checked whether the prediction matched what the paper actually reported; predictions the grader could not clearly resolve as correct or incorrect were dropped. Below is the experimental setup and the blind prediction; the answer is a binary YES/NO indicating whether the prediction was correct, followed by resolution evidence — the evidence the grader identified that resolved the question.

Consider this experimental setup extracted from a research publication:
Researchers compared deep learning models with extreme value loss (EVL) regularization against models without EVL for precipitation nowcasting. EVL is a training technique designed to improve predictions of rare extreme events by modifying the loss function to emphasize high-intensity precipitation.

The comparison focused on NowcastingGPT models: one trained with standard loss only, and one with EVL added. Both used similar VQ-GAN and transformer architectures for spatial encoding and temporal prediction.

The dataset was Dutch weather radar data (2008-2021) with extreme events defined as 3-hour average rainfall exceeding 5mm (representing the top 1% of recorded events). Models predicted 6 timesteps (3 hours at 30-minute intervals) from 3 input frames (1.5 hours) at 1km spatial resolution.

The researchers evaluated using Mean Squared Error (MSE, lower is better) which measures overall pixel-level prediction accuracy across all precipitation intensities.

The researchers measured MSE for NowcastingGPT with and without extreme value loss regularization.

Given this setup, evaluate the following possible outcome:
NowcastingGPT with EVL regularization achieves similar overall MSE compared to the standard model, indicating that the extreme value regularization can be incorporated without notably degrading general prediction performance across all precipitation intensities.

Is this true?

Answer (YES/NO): YES